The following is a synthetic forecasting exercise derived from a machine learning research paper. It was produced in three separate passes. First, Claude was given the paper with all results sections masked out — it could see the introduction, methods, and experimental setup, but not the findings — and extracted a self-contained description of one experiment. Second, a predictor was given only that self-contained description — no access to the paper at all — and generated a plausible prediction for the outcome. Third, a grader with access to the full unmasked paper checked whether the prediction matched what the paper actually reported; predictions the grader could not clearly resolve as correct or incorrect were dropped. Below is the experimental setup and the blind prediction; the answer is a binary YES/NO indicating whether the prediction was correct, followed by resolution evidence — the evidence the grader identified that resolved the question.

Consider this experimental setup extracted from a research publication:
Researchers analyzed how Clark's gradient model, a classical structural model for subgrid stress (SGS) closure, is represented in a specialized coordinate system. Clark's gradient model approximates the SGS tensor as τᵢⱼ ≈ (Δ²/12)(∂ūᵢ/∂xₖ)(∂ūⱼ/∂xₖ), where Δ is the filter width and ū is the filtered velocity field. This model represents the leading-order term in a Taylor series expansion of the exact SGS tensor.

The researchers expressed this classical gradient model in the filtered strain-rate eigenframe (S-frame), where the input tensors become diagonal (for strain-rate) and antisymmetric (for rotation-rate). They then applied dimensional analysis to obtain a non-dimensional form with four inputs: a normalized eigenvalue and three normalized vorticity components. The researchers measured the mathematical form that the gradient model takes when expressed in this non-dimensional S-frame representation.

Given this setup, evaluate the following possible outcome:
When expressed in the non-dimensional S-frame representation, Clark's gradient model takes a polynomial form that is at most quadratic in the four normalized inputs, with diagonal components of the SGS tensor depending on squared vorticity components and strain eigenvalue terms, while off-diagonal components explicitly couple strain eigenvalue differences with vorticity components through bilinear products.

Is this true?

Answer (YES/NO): NO